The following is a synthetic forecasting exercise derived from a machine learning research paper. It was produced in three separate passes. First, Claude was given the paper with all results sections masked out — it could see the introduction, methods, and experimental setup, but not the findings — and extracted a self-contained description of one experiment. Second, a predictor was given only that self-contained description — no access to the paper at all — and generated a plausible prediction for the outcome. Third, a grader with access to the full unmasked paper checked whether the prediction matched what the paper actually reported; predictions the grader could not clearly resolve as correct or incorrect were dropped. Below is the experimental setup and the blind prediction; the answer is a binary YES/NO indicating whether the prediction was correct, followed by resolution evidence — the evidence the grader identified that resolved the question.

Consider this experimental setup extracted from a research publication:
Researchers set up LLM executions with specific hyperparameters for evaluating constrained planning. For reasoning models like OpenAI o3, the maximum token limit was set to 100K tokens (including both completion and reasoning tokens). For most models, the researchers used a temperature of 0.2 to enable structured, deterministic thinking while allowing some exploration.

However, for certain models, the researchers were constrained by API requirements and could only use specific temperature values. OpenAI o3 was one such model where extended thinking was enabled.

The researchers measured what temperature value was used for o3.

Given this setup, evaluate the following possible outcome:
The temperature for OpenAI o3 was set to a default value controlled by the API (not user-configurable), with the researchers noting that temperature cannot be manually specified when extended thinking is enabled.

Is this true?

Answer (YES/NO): NO